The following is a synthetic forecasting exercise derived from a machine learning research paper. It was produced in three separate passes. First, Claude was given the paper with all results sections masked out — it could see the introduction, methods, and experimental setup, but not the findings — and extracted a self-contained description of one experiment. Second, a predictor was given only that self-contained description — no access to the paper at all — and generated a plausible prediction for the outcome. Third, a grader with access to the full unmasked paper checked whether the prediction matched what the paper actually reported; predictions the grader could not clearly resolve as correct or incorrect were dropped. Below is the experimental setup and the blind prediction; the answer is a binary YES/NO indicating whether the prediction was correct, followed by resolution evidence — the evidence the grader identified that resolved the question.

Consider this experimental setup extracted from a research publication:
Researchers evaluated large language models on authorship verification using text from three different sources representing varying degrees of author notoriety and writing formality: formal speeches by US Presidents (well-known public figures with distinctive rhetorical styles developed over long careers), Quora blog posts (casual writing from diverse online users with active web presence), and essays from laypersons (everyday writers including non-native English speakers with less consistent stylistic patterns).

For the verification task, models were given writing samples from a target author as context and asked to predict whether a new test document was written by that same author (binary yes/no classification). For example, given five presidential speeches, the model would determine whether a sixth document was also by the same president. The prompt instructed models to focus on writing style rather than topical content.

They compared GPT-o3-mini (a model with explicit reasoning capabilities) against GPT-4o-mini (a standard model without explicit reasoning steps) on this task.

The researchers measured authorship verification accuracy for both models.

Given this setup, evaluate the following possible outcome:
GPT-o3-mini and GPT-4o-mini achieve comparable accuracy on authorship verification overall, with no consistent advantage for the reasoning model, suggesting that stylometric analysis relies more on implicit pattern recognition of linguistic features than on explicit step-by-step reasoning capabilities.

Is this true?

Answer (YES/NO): NO